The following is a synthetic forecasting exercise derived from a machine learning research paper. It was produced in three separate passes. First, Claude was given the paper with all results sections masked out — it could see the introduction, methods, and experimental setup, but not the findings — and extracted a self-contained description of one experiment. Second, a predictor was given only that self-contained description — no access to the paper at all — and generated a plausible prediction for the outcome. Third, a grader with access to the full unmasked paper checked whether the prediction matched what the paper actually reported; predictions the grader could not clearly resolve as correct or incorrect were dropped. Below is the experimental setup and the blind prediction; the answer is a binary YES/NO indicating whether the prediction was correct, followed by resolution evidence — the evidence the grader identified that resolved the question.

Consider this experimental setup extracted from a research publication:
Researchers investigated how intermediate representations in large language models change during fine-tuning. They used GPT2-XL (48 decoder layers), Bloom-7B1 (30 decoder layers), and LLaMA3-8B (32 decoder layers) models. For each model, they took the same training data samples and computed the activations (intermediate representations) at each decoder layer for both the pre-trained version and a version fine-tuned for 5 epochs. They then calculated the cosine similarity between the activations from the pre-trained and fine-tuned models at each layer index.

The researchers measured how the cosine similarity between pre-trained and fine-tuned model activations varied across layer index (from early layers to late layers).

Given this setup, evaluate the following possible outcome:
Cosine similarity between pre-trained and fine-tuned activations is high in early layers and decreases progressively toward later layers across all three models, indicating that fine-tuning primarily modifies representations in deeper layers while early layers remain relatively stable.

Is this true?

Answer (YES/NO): YES